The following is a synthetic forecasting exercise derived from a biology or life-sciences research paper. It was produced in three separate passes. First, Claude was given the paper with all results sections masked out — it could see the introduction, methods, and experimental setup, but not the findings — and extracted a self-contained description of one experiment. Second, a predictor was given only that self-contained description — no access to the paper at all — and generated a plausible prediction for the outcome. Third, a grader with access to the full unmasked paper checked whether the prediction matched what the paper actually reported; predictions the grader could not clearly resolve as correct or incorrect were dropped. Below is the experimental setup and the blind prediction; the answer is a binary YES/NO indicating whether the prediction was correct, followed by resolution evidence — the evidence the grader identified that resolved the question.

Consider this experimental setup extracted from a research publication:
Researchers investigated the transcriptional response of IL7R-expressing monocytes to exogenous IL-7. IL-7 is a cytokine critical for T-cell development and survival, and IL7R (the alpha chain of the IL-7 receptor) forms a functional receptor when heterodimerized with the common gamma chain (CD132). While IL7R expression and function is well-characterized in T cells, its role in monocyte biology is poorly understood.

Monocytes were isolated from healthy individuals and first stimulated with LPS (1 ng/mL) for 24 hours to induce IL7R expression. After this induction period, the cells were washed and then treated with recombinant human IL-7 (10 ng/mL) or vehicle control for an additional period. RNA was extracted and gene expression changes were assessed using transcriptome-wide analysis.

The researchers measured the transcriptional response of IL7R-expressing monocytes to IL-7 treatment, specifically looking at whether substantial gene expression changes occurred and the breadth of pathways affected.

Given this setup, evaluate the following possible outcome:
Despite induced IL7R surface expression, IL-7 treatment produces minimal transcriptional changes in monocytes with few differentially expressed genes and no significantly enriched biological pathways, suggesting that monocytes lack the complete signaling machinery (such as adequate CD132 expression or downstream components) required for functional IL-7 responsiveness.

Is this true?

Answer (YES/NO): NO